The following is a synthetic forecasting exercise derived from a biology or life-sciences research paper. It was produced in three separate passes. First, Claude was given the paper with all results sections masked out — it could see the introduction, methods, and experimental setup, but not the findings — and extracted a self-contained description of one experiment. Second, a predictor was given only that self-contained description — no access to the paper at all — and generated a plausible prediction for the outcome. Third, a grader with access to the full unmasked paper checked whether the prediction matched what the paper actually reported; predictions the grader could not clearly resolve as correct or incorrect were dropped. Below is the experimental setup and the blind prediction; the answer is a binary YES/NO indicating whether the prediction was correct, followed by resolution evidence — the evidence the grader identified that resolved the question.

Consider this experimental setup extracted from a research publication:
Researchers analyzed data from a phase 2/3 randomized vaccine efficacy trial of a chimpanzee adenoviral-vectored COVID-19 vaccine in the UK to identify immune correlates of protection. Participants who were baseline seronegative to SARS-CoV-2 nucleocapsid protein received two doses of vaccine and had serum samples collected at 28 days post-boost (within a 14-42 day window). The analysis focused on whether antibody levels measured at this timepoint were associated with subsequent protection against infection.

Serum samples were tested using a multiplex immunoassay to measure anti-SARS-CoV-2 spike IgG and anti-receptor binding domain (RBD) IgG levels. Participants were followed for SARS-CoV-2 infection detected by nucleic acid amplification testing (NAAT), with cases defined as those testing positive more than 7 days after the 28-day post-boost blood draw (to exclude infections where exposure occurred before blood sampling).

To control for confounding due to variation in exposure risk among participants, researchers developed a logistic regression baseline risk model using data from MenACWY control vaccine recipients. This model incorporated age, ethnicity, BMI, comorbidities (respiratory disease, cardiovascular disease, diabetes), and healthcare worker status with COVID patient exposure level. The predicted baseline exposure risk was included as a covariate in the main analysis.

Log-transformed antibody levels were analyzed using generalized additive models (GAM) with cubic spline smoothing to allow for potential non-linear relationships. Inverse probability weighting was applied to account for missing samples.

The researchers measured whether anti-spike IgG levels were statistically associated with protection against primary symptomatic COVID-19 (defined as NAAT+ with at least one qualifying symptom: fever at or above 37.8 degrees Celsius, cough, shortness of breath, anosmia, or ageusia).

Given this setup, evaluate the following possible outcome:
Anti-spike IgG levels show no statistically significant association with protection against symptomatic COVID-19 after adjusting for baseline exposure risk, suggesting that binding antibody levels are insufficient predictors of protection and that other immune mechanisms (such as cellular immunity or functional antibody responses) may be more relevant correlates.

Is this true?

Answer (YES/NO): NO